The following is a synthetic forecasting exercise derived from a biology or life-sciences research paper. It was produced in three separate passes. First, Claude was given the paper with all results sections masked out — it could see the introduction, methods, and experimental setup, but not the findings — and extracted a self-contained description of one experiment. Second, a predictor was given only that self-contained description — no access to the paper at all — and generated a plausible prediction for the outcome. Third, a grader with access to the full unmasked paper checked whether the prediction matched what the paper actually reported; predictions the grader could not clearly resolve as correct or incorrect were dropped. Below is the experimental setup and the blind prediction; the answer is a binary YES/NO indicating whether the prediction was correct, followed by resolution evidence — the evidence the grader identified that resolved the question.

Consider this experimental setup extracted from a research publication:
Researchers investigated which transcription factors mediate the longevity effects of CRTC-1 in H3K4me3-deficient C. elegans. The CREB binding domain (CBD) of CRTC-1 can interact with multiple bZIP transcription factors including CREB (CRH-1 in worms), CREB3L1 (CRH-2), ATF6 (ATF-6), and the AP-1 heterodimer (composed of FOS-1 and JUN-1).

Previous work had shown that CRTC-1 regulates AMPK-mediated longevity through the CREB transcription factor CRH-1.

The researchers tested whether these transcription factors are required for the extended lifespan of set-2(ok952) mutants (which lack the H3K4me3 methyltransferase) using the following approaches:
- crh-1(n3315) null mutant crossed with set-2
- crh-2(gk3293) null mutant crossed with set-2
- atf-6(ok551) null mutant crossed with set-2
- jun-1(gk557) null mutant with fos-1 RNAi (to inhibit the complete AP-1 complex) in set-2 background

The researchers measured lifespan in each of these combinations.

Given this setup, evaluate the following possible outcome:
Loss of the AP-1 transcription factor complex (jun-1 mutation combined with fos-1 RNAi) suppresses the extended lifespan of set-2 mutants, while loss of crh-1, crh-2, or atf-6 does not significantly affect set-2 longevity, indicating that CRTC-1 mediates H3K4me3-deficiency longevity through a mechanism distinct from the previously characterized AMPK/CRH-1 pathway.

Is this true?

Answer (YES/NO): YES